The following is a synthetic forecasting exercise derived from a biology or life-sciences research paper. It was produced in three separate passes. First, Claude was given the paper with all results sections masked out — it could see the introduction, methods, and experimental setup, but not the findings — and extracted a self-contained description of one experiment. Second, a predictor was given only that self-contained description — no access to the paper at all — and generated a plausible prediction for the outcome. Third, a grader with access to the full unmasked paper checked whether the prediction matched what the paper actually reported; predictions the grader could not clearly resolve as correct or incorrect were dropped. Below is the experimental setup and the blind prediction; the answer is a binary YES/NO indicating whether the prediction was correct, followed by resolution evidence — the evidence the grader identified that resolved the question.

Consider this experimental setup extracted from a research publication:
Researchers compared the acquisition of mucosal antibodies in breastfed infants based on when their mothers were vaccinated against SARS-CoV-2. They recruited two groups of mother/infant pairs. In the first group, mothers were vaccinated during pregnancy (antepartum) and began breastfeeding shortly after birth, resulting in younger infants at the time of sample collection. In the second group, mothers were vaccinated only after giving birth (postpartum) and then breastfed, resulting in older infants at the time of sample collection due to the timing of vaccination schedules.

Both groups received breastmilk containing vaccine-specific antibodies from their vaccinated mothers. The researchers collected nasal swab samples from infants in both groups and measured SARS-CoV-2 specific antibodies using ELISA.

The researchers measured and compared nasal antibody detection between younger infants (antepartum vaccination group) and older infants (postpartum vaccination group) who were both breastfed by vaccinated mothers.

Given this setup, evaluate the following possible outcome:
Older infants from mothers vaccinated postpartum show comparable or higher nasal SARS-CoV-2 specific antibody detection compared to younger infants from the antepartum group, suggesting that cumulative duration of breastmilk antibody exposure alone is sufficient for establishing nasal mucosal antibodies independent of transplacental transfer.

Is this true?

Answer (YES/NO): NO